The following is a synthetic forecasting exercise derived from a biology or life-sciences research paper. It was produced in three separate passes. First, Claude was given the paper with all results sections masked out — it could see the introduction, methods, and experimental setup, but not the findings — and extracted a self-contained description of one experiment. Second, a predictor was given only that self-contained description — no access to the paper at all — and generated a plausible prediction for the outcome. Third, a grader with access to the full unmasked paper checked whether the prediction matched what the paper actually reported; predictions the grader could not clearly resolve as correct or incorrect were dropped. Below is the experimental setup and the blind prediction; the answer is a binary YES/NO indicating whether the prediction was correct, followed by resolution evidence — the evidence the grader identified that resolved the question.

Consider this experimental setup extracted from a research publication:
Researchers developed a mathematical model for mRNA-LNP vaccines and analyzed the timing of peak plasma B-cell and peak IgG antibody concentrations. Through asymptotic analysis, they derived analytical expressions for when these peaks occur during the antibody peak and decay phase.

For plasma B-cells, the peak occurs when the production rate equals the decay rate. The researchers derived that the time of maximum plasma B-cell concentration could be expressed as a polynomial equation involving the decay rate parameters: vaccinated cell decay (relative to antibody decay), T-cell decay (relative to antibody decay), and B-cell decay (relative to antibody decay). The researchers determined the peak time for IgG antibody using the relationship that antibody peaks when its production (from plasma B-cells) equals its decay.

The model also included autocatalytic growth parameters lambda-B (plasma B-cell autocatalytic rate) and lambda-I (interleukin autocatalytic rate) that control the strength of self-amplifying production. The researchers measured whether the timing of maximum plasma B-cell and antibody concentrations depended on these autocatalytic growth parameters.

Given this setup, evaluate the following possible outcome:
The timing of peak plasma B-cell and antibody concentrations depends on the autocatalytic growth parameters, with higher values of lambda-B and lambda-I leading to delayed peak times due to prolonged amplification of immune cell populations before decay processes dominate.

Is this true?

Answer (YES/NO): NO